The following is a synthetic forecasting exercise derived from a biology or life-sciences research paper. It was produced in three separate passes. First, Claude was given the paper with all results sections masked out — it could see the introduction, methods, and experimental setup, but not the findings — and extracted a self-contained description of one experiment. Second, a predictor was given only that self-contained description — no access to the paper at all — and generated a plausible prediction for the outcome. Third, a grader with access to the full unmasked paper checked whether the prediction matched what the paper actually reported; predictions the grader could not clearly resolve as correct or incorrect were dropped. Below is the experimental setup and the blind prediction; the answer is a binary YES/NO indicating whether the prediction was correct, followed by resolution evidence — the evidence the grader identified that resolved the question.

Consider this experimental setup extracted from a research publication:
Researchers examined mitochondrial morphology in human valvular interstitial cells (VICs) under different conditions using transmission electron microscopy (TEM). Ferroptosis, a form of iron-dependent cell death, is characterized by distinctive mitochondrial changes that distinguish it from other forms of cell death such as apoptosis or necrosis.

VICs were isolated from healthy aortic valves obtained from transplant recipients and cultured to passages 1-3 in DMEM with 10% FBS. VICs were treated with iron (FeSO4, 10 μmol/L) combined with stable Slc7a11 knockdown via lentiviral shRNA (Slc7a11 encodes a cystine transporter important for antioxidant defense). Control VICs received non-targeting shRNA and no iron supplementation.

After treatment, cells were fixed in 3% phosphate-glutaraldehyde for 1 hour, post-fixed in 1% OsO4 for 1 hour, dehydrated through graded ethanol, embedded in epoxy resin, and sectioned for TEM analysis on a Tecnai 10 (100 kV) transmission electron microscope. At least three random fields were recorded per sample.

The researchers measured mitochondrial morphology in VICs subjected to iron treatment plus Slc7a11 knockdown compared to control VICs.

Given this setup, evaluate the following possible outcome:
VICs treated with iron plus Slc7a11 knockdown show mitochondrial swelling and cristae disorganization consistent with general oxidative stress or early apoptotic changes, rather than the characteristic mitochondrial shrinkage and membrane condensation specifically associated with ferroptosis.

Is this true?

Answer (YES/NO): NO